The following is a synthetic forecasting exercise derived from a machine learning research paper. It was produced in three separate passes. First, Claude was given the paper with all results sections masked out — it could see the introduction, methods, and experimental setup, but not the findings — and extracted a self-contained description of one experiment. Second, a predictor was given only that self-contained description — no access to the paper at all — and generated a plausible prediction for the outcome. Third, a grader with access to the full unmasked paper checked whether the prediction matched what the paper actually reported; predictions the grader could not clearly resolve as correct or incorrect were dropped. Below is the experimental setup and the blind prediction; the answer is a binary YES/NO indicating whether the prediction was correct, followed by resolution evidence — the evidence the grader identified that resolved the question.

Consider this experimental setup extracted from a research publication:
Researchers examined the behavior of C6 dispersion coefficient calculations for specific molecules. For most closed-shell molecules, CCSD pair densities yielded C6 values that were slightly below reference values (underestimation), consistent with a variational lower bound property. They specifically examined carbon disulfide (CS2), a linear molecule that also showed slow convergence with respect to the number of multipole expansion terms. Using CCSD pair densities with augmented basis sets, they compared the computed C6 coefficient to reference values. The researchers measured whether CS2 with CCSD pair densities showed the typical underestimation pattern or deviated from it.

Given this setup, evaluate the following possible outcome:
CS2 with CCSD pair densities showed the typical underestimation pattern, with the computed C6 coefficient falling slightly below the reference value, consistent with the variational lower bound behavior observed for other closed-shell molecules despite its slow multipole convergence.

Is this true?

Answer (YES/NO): NO